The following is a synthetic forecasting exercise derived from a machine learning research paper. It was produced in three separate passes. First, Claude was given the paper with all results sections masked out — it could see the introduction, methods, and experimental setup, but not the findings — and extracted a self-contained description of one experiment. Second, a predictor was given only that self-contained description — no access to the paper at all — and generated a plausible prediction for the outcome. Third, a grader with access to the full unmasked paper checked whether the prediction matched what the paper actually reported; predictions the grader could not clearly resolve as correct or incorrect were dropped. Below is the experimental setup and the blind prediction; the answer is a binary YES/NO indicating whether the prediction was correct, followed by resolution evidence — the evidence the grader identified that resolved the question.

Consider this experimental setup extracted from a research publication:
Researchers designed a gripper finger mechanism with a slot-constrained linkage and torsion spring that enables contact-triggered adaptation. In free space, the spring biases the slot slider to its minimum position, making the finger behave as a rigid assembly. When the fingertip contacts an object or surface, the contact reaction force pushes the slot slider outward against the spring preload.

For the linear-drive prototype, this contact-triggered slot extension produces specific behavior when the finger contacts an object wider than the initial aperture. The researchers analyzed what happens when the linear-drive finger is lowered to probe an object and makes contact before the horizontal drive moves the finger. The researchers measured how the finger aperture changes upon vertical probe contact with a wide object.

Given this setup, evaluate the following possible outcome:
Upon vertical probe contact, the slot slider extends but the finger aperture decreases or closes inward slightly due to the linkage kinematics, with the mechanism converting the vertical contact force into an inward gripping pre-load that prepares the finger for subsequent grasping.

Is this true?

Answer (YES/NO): NO